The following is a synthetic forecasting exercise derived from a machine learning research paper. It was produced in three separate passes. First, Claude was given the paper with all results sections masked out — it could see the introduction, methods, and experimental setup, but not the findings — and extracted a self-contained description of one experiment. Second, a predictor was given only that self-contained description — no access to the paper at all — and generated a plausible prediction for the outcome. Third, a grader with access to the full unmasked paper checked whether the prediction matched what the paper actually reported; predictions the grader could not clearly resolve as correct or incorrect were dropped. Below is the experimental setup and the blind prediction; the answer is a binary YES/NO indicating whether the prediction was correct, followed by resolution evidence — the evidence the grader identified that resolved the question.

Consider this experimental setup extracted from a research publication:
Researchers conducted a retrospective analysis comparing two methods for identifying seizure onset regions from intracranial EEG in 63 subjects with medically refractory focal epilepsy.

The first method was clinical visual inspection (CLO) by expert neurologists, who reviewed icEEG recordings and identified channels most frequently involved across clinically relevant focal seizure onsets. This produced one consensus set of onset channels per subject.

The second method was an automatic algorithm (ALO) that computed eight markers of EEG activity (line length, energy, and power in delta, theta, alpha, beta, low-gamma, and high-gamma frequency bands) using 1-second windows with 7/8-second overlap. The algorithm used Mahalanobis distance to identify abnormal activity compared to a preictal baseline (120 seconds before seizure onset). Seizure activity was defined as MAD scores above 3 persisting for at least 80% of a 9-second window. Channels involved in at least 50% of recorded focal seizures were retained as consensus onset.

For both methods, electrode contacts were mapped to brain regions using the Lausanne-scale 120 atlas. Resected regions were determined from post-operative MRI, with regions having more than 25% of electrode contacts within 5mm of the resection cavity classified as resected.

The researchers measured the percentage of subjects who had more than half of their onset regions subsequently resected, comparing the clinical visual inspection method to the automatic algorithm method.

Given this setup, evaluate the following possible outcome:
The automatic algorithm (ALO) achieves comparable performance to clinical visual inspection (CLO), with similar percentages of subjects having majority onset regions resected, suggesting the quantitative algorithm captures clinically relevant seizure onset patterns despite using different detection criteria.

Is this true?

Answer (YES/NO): NO